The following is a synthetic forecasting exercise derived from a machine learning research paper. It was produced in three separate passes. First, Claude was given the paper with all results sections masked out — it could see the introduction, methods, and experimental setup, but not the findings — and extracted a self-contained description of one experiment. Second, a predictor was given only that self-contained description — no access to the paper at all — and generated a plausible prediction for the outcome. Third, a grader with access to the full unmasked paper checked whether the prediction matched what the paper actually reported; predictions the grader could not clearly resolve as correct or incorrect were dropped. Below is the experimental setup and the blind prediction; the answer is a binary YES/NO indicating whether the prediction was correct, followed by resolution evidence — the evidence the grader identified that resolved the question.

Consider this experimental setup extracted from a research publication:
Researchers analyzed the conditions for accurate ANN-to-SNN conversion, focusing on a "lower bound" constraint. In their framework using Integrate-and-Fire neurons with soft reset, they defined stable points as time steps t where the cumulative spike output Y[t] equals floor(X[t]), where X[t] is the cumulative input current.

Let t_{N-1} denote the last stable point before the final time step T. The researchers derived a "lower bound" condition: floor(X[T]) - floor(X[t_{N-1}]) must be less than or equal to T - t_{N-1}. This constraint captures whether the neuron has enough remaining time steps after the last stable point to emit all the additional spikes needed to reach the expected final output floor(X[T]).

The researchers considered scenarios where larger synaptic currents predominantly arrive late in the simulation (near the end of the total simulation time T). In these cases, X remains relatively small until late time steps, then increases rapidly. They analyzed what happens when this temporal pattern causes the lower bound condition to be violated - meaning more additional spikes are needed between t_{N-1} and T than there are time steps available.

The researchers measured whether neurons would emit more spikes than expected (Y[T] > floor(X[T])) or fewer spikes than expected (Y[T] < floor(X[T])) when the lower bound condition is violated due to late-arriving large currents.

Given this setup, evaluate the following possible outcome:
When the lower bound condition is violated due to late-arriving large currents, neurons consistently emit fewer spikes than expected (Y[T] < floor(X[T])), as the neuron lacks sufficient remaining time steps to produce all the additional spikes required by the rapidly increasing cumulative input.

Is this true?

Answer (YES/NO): YES